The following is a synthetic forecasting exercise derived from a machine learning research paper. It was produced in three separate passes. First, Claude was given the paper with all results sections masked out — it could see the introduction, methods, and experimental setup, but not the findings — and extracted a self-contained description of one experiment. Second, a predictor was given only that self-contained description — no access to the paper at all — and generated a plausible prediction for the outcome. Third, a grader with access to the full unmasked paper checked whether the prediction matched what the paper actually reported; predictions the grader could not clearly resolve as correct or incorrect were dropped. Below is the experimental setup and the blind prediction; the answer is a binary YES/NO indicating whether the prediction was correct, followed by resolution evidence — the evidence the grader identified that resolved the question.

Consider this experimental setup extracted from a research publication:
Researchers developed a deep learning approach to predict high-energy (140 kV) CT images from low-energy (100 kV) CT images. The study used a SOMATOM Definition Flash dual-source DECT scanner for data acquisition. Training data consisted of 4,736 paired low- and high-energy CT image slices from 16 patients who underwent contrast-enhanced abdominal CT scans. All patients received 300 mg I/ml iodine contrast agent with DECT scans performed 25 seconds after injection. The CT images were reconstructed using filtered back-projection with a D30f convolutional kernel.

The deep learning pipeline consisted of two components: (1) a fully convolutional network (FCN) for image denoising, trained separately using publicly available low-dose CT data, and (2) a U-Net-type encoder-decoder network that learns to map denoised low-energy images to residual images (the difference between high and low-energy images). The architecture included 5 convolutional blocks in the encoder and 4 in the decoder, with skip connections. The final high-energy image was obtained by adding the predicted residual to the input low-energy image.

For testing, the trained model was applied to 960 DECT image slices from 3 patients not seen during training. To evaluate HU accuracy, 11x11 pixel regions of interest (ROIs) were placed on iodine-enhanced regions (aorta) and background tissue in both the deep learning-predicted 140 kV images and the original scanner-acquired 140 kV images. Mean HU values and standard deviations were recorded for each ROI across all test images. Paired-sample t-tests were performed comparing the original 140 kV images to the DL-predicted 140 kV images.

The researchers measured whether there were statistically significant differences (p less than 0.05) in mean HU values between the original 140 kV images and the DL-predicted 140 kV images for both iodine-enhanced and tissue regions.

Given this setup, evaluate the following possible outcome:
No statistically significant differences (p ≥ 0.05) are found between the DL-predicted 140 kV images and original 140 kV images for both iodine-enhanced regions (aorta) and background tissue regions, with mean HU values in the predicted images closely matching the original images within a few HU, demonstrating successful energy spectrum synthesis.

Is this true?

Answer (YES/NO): YES